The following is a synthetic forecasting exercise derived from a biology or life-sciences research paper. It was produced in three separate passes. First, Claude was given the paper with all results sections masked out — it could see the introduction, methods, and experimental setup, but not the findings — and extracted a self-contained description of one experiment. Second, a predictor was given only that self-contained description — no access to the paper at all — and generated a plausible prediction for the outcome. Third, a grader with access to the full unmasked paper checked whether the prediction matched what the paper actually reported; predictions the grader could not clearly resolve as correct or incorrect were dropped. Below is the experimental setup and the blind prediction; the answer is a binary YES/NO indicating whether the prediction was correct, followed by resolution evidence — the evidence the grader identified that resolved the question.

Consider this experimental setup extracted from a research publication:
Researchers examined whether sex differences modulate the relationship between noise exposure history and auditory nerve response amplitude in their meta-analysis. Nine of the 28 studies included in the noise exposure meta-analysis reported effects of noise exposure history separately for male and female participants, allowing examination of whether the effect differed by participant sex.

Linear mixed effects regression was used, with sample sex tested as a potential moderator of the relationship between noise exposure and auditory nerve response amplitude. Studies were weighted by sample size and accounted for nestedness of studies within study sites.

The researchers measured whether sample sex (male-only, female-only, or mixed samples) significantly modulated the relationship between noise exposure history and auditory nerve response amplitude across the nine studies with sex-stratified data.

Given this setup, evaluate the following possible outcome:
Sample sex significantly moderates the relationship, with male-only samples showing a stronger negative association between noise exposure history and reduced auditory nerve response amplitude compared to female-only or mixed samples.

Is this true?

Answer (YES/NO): NO